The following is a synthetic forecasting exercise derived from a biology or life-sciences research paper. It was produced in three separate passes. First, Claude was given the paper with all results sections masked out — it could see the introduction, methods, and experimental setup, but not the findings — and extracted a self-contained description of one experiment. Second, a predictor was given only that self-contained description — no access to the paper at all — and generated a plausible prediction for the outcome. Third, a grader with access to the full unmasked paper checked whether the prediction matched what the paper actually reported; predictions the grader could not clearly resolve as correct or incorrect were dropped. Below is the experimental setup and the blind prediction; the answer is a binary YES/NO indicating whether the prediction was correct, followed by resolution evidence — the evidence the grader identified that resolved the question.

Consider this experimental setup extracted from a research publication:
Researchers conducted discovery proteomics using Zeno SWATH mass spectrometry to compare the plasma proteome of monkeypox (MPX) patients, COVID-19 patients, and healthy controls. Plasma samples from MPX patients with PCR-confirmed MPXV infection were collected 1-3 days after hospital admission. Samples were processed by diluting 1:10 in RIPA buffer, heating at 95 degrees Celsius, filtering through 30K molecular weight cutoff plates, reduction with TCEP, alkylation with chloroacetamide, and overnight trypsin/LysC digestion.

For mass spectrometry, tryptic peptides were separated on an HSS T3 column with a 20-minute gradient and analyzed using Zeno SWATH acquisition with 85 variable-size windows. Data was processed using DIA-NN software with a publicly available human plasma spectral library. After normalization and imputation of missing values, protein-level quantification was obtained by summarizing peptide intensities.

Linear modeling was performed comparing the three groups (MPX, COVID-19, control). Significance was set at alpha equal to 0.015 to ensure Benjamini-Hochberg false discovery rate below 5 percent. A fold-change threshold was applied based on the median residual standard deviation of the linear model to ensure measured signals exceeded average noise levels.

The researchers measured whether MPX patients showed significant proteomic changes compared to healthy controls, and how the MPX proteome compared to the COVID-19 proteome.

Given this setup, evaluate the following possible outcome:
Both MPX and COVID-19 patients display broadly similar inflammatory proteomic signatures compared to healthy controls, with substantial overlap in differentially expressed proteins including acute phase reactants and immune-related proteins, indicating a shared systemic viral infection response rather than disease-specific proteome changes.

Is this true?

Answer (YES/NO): NO